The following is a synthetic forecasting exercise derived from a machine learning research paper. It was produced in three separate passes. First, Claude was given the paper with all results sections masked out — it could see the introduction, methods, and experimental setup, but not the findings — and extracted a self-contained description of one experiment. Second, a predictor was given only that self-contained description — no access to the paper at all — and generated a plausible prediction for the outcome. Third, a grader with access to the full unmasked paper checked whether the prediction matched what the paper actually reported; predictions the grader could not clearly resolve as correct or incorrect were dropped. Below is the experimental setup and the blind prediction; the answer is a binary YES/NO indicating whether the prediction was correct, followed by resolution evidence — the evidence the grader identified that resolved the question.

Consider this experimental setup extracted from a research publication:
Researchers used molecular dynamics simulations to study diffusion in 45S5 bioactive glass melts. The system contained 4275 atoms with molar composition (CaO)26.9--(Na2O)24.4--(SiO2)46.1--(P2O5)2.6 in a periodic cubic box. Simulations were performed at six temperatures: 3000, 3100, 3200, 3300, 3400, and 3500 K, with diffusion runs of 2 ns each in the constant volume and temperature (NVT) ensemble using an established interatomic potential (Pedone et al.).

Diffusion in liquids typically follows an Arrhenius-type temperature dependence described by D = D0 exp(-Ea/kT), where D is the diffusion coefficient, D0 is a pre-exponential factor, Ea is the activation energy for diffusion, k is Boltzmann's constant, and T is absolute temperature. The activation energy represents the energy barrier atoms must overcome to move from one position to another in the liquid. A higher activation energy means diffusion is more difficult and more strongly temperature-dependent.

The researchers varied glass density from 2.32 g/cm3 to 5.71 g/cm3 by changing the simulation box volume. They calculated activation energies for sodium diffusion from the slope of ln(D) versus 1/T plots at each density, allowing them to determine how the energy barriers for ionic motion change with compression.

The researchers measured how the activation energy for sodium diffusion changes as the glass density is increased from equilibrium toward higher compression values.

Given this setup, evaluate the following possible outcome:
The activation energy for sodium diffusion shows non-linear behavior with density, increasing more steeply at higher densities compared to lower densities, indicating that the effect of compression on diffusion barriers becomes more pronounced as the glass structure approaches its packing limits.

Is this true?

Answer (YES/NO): NO